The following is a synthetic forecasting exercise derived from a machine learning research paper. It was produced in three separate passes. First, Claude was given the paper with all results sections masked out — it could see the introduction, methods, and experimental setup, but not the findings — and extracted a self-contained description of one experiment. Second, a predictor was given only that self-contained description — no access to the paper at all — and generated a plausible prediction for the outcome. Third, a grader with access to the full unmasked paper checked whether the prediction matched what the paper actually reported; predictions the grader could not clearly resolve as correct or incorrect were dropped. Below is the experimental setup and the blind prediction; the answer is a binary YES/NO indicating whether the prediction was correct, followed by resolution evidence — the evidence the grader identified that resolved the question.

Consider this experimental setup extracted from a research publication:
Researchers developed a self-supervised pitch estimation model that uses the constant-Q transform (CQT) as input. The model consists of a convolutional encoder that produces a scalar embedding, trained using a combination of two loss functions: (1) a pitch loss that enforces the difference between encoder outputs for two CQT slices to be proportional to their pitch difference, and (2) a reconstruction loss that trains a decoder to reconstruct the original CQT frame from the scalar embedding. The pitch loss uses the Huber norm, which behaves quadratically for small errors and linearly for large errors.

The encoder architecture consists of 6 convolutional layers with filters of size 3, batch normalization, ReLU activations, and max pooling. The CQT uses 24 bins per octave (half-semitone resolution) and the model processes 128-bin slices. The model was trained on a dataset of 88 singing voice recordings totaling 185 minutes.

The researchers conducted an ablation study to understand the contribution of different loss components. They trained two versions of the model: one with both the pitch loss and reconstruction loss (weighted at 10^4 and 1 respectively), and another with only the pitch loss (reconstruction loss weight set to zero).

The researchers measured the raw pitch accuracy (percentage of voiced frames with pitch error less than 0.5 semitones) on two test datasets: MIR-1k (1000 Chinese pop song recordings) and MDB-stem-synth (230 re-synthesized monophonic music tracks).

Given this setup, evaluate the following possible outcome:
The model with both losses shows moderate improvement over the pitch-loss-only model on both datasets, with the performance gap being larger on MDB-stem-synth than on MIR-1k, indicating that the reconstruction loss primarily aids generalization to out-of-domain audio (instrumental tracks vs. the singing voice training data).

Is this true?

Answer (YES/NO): NO